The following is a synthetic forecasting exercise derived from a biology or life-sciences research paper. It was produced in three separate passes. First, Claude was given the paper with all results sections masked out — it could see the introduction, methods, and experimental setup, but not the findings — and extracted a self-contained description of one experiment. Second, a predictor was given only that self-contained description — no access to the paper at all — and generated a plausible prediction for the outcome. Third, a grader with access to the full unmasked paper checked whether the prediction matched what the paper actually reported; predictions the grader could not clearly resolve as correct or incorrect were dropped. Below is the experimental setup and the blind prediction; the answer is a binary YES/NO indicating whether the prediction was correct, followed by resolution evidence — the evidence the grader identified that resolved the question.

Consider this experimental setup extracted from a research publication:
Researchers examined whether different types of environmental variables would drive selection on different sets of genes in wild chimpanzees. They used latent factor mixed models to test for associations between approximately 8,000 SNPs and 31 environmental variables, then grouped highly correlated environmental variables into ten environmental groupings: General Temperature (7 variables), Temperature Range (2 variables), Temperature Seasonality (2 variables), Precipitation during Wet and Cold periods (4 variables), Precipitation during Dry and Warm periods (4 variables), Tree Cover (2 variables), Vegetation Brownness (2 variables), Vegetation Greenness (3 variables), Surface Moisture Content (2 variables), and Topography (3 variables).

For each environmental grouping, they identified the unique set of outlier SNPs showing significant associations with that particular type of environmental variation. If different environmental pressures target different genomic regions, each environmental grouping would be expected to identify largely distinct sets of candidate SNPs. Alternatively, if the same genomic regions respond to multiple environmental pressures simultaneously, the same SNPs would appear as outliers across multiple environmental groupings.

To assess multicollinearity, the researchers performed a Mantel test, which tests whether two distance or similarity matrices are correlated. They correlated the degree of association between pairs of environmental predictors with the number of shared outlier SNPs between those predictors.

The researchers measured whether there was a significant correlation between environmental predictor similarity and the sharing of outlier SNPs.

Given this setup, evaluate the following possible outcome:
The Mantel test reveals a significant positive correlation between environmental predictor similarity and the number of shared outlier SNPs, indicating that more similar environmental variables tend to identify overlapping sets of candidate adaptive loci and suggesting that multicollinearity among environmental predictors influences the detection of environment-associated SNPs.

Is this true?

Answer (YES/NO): YES